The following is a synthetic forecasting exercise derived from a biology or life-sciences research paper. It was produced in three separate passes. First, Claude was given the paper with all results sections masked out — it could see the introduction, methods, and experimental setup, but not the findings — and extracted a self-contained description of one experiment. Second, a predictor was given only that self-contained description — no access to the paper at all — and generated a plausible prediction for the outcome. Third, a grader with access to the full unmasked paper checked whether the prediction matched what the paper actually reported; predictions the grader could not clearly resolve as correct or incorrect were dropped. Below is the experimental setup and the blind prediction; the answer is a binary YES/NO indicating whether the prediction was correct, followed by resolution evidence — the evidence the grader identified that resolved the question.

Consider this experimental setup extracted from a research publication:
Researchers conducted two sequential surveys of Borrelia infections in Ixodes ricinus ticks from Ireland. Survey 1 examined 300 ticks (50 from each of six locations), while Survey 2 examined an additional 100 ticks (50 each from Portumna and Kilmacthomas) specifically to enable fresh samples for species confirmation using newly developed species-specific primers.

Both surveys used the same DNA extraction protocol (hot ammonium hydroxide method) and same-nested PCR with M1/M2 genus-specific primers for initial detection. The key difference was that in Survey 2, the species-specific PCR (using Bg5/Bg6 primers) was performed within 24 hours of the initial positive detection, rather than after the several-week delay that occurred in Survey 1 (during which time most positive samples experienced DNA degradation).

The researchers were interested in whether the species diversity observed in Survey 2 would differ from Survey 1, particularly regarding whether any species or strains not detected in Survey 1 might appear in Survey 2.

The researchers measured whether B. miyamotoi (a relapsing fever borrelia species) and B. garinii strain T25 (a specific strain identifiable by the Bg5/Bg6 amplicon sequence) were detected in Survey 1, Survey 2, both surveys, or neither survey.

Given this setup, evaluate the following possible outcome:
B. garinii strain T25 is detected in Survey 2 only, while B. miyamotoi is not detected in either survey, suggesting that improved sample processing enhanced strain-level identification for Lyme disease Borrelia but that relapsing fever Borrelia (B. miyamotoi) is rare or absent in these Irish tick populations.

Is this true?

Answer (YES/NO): NO